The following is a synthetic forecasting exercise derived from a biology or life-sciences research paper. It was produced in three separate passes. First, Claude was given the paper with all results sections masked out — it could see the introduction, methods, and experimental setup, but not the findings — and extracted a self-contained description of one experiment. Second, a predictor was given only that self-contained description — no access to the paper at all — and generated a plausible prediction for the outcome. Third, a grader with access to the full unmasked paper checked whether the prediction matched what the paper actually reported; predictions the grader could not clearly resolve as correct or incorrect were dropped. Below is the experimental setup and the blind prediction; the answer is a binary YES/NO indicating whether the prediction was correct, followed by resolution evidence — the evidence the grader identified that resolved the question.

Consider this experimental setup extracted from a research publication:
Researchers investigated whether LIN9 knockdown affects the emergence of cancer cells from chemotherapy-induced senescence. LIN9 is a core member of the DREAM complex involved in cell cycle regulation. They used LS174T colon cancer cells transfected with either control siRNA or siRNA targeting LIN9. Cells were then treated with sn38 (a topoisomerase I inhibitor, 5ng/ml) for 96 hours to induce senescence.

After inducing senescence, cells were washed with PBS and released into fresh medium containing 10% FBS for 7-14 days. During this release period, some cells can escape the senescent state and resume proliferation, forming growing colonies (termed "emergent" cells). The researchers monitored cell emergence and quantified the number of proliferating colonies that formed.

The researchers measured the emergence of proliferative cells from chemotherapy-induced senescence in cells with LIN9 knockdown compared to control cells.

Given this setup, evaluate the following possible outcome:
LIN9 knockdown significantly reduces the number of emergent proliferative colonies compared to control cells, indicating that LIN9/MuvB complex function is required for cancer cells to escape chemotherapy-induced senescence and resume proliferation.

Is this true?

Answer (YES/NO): NO